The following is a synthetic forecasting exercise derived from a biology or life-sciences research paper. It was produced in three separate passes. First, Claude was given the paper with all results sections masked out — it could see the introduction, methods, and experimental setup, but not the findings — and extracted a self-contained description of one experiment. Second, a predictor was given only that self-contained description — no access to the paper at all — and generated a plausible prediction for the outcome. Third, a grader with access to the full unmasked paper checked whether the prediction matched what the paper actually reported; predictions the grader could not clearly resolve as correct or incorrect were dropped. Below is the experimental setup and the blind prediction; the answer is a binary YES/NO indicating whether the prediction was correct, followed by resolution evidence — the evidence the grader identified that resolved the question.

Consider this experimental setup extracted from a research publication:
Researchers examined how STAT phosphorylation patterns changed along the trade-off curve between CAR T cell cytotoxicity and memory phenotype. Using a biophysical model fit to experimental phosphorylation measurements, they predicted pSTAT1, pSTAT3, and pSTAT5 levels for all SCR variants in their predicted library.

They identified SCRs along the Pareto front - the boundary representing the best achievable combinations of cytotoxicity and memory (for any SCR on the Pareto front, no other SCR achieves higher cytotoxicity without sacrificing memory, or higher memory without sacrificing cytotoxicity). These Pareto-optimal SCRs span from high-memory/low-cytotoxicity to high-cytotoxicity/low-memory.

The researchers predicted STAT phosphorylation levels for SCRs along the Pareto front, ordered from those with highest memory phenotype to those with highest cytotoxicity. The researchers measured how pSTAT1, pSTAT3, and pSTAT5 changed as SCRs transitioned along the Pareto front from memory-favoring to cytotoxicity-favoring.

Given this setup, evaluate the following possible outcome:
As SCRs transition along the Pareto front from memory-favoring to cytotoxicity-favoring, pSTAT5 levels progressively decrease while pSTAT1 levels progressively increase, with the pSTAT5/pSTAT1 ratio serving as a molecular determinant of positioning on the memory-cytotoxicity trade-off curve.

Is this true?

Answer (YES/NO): NO